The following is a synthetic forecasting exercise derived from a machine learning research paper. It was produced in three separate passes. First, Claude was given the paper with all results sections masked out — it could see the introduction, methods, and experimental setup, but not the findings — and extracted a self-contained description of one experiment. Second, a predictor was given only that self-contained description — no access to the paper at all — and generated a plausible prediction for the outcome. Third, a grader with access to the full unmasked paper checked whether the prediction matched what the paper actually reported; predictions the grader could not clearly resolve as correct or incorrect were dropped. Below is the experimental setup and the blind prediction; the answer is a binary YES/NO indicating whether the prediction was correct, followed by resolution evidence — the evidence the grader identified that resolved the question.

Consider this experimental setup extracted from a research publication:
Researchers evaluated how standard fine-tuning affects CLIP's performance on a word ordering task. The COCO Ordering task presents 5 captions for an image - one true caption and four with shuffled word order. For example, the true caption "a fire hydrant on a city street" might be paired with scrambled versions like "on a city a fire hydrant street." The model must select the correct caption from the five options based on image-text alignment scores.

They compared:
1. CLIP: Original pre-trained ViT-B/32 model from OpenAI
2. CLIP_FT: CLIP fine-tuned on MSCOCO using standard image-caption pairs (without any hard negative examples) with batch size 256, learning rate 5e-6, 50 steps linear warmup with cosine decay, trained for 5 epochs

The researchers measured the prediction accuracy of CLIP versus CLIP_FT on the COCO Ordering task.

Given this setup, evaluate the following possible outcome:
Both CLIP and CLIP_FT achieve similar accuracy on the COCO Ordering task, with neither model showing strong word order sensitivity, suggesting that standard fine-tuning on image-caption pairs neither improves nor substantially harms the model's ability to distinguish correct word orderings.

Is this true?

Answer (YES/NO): NO